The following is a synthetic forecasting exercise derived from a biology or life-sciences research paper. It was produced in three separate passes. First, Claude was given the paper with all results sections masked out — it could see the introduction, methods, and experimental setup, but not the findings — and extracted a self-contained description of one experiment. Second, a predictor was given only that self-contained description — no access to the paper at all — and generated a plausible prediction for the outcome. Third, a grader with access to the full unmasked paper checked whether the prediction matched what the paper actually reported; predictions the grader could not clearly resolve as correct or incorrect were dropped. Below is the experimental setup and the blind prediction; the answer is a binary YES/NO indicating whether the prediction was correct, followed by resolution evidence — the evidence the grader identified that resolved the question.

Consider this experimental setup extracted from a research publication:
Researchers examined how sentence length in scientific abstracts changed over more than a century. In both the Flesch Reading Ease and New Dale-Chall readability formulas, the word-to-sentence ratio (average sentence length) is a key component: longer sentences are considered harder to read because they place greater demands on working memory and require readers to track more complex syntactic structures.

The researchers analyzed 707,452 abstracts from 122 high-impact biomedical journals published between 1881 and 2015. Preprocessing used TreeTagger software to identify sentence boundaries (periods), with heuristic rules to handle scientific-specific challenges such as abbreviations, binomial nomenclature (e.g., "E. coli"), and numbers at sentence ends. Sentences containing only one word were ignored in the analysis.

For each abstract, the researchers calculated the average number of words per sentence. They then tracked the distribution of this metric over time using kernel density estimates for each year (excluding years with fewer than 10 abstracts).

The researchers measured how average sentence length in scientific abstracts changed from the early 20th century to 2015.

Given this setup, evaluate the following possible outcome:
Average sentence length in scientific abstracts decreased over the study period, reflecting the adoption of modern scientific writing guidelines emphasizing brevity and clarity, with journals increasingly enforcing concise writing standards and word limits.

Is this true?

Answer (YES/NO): NO